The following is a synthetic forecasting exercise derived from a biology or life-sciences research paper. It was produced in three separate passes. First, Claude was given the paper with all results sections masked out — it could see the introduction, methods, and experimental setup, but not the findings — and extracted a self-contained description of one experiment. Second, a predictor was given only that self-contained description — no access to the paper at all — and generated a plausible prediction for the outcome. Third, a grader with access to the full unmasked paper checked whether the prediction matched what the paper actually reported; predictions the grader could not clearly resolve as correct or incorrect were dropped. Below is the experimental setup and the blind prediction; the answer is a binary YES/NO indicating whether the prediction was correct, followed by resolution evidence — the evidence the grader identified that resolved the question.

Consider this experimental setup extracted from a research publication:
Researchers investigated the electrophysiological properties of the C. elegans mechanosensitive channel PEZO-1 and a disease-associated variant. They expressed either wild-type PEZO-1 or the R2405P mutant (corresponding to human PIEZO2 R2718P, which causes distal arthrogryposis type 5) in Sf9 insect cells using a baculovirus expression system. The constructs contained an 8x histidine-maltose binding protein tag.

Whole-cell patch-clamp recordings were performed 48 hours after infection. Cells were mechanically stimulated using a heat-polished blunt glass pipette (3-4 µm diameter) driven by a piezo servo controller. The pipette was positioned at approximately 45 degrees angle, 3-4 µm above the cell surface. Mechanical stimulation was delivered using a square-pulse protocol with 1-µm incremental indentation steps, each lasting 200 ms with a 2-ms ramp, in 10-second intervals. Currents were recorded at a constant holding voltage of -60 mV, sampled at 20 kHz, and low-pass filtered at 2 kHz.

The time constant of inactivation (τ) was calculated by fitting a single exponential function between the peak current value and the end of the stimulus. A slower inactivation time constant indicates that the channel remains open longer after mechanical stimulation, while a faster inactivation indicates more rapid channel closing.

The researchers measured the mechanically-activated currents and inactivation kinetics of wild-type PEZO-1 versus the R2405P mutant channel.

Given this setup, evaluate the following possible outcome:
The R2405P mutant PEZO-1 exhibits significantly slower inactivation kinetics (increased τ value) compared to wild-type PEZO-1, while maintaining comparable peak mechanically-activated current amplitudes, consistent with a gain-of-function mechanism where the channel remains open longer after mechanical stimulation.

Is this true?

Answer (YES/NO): YES